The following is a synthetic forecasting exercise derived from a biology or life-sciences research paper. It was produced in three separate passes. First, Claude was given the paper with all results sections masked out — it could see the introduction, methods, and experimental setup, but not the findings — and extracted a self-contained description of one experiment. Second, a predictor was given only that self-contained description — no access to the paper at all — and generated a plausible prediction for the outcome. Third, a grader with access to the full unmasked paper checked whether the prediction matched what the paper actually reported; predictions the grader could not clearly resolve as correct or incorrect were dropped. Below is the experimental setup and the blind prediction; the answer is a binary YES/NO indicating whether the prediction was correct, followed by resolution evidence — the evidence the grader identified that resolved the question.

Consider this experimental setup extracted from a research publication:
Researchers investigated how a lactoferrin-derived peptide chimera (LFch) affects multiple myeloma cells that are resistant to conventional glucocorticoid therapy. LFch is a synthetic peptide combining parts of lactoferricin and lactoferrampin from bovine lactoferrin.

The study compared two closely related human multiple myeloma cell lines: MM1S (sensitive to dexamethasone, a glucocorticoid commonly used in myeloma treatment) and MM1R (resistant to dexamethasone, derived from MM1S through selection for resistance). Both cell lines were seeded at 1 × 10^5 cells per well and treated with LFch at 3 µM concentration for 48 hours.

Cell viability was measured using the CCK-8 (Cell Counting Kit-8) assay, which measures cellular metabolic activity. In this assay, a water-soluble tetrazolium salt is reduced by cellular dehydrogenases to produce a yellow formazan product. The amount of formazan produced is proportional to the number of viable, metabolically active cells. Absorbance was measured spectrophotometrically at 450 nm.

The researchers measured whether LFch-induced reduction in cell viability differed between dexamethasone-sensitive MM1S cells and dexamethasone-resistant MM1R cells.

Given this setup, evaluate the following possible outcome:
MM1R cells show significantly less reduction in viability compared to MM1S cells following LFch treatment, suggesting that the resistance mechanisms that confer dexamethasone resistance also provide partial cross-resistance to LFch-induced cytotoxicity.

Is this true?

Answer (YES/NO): NO